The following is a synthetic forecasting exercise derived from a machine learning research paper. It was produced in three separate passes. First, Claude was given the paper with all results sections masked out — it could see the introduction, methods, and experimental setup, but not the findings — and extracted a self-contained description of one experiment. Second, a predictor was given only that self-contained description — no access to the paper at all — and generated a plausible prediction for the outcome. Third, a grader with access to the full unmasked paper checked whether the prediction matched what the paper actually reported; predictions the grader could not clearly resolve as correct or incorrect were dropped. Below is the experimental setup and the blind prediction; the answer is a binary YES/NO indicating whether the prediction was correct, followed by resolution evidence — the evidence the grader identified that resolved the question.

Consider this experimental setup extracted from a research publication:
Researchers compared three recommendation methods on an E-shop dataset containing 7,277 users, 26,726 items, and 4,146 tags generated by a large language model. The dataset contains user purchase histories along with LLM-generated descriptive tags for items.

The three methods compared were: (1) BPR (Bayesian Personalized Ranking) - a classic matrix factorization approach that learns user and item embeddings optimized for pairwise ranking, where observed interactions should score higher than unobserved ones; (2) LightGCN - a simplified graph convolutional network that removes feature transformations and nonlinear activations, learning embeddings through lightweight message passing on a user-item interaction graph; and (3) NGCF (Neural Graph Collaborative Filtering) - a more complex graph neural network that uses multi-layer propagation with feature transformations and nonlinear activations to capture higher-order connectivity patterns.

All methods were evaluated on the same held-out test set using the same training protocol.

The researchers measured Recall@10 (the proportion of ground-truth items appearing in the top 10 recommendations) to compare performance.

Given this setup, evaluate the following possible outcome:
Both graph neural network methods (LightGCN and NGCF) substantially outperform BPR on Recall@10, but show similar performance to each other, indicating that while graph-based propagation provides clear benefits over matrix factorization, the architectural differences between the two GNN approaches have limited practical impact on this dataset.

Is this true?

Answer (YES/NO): NO